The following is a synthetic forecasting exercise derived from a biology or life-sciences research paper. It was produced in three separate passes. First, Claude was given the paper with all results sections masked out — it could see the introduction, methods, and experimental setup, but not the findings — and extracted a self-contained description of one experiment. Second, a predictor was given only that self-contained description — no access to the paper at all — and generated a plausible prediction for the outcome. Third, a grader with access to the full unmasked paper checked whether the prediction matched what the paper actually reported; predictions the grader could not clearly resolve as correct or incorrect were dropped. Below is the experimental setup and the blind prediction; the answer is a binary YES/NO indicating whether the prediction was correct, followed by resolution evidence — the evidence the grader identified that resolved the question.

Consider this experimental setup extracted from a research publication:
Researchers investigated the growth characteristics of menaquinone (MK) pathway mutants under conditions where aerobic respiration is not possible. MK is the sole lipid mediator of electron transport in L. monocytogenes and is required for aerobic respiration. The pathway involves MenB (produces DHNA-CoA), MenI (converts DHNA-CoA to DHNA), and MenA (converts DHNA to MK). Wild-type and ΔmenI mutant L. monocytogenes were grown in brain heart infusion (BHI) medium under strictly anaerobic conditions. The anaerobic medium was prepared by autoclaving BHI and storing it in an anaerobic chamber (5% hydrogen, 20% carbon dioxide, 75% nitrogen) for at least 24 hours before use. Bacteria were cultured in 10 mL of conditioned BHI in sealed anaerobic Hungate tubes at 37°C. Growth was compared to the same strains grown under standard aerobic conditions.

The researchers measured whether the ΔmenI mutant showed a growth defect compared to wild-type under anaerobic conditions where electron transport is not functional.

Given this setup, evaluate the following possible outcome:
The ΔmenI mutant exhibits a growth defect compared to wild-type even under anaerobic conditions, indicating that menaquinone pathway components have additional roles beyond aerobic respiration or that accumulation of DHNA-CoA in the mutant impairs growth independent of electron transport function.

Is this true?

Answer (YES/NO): NO